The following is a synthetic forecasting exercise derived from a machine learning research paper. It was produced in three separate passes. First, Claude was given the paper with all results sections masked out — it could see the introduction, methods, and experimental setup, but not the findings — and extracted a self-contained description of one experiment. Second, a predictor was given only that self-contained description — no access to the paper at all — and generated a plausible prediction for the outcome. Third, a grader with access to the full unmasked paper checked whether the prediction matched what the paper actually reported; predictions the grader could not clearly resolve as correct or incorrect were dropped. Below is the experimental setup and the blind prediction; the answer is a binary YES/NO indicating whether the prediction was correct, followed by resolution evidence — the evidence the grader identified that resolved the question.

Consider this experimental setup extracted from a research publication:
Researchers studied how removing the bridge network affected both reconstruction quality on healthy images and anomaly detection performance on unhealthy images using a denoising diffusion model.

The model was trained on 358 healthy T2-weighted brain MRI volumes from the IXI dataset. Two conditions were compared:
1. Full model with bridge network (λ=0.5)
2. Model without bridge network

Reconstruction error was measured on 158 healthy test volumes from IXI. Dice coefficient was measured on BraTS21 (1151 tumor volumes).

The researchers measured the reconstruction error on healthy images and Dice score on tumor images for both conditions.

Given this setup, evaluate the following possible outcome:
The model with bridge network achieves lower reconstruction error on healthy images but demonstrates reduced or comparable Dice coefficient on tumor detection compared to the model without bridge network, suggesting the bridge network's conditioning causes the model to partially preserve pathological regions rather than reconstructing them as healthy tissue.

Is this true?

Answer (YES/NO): NO